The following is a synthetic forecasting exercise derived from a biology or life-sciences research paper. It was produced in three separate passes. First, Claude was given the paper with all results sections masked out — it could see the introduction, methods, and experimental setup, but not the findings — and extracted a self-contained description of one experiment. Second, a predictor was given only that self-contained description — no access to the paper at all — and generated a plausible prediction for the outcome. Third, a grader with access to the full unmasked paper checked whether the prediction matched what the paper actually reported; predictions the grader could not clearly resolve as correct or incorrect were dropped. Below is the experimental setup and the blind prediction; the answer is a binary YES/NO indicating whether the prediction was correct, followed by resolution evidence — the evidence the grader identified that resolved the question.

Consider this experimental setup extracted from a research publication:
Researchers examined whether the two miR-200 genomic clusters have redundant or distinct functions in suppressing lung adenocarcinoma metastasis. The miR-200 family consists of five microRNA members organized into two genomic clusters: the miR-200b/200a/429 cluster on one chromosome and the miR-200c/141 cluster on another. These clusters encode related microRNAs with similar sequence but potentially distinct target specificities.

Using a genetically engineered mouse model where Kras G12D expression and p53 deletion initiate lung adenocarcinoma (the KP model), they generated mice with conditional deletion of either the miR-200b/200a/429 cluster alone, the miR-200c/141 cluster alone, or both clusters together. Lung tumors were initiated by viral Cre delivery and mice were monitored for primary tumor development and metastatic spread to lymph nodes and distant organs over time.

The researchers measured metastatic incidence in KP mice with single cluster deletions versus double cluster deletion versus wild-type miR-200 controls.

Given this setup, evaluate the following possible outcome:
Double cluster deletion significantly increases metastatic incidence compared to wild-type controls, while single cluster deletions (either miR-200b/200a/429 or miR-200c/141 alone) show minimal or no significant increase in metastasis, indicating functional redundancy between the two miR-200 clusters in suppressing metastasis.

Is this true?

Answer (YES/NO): NO